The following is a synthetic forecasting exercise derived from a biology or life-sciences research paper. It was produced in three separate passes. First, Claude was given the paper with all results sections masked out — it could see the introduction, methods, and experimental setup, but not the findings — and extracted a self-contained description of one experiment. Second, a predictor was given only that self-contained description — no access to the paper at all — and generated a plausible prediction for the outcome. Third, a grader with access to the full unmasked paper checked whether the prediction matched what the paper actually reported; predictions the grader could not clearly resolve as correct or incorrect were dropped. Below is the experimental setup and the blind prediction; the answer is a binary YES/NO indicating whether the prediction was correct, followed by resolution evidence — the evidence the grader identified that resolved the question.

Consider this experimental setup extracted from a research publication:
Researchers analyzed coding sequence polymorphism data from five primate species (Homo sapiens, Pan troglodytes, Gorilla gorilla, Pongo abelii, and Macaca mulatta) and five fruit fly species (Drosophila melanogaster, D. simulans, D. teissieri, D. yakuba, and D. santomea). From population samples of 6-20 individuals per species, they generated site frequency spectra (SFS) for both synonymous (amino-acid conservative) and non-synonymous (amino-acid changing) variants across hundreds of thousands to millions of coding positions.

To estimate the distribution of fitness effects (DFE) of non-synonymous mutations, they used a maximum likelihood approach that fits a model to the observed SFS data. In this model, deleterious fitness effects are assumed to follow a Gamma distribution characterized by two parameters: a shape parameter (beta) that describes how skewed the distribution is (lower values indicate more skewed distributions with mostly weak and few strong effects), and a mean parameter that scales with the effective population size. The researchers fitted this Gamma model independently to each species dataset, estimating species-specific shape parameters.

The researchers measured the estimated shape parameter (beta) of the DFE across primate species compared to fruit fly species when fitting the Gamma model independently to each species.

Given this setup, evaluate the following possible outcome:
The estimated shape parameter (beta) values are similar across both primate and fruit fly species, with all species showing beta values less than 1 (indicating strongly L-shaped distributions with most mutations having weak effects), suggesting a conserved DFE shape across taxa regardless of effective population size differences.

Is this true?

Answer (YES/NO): NO